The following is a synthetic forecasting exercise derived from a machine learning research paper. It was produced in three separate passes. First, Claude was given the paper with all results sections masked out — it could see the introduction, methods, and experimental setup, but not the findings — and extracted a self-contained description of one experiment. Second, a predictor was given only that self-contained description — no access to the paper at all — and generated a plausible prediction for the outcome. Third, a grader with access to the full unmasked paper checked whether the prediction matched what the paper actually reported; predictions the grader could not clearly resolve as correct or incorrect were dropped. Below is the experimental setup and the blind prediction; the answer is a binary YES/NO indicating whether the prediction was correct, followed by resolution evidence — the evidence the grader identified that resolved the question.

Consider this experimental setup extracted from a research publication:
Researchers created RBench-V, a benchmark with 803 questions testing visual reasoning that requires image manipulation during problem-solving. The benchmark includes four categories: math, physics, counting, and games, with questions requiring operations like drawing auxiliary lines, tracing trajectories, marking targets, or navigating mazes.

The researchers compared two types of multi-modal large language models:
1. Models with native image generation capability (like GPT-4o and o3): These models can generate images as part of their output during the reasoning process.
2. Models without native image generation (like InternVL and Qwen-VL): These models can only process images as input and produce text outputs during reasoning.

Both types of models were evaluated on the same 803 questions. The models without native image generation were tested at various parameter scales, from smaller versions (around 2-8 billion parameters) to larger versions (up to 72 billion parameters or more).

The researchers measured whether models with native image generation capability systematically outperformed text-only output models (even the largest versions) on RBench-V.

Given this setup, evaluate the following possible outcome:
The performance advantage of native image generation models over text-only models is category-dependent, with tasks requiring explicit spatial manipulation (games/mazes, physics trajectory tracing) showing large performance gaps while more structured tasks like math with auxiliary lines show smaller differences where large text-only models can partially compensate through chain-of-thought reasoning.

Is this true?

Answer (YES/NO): NO